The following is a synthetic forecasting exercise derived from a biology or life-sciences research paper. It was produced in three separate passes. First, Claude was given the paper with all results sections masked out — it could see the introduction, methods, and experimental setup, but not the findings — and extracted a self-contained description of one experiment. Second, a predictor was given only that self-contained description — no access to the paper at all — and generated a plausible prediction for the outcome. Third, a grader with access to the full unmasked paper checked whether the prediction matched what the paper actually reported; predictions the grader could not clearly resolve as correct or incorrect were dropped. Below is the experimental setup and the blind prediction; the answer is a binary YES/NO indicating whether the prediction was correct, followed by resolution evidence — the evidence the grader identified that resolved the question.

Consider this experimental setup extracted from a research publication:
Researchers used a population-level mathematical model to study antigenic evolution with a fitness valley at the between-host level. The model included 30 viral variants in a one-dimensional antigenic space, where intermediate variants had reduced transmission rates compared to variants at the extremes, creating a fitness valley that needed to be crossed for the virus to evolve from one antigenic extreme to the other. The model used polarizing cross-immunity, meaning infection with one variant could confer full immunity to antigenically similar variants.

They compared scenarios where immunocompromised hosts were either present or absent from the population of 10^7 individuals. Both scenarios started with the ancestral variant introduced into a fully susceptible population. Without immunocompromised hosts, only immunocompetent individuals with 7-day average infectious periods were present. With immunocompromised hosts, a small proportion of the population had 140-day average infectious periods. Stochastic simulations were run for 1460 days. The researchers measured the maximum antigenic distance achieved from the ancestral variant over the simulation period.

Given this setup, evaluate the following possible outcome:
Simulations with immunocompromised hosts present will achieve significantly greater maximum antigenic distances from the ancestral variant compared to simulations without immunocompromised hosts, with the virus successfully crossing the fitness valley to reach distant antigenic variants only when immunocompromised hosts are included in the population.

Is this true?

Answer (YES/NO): YES